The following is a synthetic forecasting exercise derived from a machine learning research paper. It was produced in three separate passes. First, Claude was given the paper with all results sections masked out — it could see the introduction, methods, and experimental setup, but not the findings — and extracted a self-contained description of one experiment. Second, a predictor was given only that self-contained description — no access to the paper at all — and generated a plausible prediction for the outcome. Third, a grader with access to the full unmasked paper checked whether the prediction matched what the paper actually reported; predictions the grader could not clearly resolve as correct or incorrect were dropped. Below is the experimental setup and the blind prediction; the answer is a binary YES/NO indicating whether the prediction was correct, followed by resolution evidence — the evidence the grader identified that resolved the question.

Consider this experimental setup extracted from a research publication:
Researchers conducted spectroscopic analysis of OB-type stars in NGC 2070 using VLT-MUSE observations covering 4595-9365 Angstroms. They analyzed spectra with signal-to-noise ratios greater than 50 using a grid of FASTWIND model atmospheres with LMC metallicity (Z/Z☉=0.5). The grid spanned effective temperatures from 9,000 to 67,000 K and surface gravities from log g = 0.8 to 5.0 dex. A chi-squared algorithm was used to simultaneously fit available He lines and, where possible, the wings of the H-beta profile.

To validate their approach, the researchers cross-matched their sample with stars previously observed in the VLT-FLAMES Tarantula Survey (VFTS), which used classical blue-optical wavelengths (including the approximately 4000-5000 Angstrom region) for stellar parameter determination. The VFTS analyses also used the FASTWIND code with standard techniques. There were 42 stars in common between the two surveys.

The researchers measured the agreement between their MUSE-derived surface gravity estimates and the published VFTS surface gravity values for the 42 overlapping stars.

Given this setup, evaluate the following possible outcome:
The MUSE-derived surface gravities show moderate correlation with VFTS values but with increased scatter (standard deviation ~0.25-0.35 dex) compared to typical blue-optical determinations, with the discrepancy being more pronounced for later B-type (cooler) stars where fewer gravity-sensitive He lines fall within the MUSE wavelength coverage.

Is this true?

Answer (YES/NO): NO